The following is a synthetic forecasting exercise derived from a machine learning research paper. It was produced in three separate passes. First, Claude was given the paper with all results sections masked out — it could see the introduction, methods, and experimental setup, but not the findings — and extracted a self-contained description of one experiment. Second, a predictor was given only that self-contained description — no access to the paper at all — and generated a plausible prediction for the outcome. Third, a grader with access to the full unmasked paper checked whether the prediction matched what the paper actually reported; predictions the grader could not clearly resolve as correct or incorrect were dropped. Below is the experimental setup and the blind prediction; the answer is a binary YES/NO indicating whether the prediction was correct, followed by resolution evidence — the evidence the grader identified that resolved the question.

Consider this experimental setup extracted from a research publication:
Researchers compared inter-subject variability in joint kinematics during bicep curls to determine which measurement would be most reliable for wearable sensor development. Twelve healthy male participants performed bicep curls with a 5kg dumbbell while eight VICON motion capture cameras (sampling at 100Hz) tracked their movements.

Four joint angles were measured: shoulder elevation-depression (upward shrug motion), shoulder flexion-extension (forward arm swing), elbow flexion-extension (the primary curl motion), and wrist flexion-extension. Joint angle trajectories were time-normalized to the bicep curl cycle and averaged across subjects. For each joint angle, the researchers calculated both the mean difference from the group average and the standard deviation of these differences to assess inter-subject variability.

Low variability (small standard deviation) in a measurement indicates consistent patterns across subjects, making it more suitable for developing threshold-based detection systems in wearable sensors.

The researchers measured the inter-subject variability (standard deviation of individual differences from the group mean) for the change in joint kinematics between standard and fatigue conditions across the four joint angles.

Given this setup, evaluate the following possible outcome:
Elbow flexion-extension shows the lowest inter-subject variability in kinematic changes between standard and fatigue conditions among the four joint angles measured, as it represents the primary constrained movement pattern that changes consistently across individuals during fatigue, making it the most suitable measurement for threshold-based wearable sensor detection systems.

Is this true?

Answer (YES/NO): NO